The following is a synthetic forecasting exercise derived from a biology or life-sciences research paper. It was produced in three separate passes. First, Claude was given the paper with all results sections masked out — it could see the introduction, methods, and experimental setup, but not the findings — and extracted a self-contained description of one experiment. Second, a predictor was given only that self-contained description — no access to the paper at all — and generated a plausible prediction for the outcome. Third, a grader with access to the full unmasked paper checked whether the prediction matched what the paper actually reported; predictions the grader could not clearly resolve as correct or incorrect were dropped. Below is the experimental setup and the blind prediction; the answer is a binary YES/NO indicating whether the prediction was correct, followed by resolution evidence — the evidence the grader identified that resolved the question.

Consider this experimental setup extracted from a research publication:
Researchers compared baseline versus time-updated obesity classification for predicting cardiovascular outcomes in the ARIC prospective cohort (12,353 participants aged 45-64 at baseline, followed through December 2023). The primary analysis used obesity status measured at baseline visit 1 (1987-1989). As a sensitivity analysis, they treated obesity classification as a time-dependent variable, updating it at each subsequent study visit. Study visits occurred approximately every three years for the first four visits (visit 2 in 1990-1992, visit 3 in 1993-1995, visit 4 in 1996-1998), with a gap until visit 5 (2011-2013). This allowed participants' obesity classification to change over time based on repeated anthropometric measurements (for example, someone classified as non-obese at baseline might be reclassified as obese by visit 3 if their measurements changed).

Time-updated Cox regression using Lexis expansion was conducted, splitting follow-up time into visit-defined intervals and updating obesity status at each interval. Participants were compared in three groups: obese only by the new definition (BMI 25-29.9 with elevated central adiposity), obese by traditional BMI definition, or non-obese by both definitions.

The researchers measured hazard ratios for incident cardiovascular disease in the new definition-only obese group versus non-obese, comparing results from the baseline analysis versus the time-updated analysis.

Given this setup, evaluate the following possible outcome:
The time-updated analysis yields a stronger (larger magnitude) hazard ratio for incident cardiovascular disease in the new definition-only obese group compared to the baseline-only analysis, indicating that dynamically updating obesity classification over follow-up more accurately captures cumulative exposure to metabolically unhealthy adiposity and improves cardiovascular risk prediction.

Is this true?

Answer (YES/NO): NO